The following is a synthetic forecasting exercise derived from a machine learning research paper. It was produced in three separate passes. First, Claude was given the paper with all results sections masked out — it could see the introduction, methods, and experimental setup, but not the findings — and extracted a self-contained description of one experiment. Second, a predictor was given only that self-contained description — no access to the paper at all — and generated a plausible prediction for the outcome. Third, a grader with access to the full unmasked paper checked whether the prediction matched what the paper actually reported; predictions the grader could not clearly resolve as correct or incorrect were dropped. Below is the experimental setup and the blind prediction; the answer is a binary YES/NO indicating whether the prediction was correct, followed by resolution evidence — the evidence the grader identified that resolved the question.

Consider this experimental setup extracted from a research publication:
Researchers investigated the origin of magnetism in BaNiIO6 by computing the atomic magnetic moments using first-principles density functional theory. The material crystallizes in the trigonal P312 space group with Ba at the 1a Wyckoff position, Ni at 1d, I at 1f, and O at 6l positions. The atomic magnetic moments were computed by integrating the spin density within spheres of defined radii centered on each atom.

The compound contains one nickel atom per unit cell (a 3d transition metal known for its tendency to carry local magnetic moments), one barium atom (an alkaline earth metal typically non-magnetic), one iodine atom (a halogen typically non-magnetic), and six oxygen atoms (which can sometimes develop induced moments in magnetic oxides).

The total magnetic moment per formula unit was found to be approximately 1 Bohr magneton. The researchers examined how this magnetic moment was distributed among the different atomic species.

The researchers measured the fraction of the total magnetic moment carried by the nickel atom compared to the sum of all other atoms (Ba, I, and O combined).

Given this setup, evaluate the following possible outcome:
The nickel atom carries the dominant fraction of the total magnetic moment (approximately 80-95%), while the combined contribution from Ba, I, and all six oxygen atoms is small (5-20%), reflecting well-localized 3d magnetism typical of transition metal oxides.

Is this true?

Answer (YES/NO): NO